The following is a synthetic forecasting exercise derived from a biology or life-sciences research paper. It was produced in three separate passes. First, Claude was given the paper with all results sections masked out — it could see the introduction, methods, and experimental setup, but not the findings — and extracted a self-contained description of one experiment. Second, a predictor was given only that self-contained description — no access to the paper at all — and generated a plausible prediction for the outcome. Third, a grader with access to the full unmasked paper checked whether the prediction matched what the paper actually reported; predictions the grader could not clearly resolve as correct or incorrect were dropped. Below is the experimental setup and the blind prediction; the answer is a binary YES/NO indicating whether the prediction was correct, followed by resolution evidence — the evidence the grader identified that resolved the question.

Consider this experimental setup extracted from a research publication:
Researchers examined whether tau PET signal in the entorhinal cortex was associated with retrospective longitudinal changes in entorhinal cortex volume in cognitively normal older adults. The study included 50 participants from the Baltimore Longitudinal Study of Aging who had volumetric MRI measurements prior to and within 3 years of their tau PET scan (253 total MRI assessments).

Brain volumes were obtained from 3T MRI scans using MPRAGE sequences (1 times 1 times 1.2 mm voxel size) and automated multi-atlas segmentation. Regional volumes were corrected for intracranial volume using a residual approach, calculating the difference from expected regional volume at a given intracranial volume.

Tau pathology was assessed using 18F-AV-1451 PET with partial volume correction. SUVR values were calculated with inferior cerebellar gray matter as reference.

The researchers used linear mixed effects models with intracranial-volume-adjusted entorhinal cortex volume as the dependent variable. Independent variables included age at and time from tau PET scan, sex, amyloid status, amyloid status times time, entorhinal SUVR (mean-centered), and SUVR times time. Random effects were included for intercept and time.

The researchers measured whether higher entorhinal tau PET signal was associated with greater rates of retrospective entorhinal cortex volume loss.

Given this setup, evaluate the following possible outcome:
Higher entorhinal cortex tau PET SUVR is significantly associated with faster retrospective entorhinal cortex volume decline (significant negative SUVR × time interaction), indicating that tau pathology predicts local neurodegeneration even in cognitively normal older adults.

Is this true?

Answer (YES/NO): NO